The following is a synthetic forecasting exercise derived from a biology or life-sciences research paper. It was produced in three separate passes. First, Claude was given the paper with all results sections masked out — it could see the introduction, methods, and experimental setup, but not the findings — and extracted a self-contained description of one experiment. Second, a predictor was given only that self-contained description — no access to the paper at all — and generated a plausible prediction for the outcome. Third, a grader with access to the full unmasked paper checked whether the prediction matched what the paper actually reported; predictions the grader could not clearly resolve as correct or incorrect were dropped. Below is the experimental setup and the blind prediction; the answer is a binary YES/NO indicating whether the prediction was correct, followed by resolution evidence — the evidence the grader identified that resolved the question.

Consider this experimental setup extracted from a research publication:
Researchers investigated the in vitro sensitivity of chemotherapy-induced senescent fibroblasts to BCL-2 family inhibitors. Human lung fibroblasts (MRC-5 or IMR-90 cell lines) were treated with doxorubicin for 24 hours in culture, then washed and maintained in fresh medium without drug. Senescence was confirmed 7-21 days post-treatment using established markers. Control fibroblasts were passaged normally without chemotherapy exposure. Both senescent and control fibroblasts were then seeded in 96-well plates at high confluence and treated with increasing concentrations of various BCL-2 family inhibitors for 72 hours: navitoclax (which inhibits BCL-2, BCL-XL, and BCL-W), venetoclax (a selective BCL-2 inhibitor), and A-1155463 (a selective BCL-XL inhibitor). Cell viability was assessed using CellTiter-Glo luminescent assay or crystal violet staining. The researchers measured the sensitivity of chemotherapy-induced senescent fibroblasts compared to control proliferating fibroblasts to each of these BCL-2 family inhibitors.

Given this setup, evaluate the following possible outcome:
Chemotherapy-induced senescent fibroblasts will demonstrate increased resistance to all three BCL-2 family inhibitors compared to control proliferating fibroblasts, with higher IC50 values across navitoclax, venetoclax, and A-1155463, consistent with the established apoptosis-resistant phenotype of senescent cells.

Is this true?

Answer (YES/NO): NO